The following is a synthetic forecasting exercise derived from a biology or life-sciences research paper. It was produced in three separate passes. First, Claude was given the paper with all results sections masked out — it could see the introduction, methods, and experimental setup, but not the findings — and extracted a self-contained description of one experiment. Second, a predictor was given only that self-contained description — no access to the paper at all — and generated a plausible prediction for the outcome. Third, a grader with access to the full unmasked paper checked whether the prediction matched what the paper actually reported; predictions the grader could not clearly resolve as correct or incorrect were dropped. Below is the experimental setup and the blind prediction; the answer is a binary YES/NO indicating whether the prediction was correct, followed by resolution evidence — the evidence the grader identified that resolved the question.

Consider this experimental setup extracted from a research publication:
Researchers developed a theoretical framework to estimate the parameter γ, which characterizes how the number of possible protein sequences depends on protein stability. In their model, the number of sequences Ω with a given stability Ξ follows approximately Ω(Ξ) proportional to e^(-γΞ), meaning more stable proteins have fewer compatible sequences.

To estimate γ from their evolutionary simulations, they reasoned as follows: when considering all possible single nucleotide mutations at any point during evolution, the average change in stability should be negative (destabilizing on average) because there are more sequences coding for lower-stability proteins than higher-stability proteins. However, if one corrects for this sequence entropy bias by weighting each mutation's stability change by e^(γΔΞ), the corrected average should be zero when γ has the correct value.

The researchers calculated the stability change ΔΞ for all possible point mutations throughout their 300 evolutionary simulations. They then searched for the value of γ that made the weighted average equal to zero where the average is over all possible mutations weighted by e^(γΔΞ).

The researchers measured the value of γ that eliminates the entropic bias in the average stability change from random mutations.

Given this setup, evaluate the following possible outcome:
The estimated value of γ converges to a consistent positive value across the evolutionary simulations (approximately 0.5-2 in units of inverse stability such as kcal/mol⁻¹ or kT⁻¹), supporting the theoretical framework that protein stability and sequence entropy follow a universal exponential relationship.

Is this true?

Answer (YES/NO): YES